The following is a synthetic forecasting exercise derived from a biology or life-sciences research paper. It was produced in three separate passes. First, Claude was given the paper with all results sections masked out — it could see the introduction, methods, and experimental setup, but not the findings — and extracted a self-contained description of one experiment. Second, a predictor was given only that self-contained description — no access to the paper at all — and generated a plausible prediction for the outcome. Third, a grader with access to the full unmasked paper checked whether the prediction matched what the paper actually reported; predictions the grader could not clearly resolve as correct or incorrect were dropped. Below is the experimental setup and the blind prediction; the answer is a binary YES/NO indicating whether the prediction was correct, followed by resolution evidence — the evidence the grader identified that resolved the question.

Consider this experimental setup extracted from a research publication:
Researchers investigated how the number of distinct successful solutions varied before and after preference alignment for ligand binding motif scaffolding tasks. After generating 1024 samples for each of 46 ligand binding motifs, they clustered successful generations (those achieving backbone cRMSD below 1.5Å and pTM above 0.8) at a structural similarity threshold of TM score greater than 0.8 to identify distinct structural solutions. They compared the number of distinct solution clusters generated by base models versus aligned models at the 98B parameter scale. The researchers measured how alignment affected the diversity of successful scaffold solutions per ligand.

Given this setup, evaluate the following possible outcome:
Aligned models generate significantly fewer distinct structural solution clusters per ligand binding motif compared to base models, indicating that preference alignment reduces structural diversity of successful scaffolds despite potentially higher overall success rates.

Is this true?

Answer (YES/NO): NO